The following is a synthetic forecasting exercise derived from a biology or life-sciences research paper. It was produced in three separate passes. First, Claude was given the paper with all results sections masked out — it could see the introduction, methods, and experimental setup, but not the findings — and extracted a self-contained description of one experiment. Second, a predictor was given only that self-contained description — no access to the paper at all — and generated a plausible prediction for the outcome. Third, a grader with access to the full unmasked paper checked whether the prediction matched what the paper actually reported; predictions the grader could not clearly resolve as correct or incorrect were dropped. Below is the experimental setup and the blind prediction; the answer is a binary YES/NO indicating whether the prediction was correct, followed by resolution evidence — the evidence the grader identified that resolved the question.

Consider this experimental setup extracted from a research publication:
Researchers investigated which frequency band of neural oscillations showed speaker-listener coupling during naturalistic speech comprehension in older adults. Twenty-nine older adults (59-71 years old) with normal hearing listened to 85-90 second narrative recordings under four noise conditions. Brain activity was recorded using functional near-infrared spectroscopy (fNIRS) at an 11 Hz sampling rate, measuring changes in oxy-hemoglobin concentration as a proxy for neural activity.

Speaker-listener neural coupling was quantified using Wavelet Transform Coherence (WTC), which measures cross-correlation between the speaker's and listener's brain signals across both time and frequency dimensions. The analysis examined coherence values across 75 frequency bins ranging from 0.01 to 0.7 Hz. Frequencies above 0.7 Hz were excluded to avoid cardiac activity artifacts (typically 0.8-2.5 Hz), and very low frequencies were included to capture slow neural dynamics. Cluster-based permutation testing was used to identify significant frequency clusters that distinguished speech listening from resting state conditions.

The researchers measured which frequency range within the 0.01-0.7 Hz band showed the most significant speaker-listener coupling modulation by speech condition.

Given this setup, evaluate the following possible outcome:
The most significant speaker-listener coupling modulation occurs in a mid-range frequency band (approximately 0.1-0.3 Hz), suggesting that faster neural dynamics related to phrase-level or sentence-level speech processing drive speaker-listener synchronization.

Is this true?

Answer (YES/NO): NO